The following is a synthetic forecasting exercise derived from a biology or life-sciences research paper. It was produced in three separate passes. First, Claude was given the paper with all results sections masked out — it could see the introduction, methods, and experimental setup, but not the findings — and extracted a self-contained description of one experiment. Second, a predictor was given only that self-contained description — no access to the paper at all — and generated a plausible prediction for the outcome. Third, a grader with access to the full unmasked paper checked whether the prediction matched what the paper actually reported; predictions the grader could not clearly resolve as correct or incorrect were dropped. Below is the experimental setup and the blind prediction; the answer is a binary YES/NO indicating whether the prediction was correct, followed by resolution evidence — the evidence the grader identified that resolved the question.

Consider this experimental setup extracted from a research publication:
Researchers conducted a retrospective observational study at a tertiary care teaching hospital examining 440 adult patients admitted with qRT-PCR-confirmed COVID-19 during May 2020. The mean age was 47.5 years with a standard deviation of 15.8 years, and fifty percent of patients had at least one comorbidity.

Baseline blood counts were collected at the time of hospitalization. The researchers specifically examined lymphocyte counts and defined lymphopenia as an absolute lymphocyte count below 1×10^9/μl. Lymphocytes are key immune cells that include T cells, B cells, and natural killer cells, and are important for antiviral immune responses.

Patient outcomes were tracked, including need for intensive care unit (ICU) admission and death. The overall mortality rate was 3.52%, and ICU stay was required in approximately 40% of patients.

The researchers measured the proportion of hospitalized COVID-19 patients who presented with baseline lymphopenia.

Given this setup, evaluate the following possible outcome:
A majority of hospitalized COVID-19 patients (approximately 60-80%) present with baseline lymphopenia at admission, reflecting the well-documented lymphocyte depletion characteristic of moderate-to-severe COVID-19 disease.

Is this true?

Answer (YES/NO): NO